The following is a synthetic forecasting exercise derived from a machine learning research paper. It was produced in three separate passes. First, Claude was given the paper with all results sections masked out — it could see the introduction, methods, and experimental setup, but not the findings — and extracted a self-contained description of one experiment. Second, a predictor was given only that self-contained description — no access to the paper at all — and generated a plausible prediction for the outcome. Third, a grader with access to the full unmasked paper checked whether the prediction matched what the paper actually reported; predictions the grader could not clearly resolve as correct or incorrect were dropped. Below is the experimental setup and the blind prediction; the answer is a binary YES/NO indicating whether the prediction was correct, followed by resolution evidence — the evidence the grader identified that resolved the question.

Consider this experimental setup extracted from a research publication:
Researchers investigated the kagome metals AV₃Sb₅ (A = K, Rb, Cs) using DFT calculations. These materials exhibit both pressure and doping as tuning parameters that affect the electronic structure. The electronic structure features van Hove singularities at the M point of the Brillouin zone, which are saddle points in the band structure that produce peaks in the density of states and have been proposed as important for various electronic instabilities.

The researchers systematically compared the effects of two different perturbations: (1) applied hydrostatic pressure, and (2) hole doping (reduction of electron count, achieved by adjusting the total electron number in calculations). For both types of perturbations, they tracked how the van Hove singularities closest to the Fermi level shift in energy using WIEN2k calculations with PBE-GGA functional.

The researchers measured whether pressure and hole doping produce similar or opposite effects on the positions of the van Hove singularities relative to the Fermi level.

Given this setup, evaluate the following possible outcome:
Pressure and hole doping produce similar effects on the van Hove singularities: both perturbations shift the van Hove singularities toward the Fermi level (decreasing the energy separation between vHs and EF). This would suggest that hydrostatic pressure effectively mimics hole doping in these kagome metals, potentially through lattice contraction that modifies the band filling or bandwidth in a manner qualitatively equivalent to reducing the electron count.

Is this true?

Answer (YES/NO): NO